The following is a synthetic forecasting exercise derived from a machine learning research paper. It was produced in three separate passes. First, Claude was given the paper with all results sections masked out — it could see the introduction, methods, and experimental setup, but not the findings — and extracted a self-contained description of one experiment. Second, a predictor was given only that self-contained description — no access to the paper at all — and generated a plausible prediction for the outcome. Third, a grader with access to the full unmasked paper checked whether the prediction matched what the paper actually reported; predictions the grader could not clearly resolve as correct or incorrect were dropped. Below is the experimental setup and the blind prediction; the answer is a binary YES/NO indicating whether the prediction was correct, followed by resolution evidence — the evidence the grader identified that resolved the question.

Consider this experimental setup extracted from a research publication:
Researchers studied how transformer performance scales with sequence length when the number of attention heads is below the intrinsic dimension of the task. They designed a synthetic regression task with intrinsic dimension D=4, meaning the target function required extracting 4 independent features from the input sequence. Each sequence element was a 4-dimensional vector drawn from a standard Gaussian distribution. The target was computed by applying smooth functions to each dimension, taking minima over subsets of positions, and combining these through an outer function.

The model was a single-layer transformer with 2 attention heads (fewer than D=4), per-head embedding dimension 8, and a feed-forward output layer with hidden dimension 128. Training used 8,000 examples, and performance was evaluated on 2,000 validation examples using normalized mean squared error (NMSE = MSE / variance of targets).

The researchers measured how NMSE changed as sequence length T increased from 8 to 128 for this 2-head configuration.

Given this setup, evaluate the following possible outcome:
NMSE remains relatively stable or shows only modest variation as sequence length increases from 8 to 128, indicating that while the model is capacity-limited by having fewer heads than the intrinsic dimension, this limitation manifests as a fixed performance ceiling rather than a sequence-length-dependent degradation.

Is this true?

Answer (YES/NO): NO